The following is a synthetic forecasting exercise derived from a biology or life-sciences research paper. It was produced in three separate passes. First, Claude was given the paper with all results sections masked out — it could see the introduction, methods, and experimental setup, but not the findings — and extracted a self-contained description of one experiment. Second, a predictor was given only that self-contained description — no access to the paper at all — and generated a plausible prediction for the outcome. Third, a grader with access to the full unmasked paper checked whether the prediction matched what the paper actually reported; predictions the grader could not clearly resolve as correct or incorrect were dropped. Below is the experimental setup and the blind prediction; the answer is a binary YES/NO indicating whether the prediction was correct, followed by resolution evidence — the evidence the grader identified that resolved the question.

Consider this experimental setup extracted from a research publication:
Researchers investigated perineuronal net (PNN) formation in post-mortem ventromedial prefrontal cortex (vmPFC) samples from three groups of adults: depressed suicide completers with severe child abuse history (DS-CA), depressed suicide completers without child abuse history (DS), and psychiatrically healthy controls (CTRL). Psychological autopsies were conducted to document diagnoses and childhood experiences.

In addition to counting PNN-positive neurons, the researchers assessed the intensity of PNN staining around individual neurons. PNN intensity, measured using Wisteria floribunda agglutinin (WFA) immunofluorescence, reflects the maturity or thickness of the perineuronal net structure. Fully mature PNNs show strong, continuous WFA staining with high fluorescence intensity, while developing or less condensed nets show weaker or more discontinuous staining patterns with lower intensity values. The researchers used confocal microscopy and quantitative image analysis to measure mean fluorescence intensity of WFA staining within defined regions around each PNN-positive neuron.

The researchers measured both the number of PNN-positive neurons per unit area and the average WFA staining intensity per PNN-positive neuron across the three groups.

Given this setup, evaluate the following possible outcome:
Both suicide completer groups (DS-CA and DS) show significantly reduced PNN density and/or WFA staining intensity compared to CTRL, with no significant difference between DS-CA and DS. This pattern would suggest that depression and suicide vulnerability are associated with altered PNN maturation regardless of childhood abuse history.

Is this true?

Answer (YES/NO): NO